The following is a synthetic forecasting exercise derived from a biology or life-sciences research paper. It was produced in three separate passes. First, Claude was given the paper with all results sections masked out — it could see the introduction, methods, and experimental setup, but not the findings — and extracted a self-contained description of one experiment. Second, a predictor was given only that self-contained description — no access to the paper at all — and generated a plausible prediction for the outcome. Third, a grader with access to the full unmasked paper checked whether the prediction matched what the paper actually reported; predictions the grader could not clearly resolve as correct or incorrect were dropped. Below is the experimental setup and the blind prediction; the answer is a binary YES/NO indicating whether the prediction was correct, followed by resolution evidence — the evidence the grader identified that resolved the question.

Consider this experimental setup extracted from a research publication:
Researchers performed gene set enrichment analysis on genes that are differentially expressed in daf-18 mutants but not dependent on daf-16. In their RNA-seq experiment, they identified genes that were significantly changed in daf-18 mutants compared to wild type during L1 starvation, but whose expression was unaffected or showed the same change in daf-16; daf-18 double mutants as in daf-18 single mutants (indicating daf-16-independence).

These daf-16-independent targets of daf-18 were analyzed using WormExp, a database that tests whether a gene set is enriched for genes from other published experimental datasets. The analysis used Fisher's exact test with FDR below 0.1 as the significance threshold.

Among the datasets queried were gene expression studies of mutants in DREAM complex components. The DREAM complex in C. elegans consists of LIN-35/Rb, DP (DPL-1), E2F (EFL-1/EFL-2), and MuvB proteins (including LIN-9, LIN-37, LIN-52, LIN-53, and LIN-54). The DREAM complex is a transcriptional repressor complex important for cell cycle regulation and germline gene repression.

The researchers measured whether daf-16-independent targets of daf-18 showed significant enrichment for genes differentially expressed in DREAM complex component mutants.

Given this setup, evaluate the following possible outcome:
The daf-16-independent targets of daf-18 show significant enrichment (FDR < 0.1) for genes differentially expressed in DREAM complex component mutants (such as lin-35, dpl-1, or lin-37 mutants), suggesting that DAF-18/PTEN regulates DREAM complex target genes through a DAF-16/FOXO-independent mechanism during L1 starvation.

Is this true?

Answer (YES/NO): YES